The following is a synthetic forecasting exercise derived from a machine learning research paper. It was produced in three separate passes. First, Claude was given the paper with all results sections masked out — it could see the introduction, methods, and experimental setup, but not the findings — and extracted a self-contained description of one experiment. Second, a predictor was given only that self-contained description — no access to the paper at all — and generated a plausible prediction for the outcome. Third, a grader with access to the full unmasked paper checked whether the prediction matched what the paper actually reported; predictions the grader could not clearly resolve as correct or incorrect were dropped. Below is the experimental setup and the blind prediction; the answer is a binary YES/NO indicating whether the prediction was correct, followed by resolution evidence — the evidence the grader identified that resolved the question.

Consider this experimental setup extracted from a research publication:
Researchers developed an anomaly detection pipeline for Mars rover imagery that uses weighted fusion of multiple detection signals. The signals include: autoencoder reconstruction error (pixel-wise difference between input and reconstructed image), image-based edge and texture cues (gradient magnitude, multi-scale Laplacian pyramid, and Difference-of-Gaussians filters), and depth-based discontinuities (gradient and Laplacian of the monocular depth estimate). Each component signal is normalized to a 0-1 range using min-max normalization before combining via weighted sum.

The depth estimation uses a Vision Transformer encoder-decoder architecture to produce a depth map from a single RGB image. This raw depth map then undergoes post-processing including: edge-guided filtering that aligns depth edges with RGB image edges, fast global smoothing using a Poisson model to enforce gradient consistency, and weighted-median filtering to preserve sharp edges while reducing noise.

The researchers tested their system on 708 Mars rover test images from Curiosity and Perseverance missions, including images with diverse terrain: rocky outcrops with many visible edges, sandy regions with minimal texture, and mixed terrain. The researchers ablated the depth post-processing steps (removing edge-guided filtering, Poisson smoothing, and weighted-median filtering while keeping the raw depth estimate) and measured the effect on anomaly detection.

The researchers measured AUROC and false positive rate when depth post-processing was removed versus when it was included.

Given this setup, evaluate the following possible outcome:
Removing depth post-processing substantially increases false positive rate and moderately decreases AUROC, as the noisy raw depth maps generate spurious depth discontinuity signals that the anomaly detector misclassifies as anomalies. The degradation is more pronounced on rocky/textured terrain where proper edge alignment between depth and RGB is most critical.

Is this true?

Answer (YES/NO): NO